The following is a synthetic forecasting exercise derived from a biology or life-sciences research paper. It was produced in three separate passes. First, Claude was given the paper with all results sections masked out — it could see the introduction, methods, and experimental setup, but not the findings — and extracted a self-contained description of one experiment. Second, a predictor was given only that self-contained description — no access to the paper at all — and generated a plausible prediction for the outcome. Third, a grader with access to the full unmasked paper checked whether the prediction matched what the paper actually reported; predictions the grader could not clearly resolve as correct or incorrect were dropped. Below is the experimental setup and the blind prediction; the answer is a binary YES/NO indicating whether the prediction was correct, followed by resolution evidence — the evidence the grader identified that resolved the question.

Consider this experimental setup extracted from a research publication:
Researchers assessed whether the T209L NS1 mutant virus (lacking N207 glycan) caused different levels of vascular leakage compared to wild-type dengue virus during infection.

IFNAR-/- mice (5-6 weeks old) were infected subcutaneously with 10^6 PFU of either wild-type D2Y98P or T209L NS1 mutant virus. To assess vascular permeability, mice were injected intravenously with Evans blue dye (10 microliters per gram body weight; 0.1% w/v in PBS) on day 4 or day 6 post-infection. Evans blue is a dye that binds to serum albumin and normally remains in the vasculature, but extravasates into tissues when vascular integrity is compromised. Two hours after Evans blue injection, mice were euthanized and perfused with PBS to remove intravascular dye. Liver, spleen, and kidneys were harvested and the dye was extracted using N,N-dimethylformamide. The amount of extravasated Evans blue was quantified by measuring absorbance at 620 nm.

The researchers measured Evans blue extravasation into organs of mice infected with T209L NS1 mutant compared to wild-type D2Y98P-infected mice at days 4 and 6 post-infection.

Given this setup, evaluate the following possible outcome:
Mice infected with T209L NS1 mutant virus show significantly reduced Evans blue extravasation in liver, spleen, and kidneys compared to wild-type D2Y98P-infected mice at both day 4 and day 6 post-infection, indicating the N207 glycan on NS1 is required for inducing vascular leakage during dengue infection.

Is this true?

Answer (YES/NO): NO